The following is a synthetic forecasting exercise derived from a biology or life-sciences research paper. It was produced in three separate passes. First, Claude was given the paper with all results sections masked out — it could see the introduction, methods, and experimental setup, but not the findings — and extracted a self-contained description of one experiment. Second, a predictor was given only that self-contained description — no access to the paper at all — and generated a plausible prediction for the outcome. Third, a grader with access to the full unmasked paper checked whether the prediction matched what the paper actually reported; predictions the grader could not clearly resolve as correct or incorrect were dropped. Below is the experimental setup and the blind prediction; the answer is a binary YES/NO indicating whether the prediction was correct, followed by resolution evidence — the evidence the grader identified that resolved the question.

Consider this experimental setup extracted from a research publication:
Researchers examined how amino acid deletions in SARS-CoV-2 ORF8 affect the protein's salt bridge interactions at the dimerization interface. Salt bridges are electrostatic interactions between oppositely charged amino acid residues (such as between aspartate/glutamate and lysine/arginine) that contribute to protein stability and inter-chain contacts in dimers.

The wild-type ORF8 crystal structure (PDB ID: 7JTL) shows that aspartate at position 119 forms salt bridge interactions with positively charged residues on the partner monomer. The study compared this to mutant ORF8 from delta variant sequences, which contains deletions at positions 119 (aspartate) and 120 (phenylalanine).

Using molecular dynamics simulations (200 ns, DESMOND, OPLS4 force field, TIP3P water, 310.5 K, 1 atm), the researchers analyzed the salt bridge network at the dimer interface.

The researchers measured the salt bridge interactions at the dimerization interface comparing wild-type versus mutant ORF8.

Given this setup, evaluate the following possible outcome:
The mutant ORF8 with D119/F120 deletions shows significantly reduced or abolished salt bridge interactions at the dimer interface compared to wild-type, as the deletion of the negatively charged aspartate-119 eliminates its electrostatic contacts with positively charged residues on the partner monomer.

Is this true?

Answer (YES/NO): YES